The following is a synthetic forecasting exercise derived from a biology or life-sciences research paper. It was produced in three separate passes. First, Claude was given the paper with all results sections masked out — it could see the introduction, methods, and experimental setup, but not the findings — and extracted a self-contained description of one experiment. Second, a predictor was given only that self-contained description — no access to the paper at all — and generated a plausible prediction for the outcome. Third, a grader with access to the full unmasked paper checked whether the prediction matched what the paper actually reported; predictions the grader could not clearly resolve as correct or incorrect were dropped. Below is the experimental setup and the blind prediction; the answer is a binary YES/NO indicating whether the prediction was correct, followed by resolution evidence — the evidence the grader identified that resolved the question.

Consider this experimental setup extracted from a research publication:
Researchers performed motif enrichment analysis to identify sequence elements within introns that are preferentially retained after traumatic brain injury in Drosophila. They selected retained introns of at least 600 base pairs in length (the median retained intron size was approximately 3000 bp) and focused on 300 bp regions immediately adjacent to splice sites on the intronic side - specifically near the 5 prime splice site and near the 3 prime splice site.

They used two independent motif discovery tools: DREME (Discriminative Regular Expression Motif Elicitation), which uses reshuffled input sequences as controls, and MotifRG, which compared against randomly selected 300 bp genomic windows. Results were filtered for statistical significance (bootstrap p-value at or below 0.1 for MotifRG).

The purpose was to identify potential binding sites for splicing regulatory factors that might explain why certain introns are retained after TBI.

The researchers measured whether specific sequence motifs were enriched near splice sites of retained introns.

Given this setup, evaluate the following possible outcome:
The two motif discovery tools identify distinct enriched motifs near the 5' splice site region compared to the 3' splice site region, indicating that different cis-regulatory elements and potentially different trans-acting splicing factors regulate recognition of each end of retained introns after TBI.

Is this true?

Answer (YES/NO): NO